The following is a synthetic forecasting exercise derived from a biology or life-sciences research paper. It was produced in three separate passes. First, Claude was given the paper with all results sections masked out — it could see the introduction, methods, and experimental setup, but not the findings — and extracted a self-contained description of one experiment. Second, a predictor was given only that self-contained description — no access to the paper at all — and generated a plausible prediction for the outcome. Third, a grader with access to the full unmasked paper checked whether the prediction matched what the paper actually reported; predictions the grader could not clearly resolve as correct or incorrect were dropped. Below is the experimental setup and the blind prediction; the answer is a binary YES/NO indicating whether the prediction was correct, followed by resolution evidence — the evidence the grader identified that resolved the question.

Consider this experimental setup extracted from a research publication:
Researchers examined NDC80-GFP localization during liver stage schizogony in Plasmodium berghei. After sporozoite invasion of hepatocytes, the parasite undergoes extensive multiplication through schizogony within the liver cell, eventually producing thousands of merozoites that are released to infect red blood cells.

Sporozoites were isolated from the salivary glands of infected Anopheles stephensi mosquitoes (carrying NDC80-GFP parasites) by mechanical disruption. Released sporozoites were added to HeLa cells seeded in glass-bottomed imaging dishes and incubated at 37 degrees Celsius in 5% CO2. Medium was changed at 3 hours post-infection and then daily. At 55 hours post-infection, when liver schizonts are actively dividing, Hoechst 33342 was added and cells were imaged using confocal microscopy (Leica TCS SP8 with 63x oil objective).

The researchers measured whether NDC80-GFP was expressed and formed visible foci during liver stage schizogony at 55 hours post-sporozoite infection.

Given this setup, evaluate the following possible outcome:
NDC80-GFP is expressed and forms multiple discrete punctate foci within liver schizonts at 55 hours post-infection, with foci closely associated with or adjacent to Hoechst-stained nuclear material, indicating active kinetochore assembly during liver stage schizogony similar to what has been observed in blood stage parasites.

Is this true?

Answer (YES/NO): YES